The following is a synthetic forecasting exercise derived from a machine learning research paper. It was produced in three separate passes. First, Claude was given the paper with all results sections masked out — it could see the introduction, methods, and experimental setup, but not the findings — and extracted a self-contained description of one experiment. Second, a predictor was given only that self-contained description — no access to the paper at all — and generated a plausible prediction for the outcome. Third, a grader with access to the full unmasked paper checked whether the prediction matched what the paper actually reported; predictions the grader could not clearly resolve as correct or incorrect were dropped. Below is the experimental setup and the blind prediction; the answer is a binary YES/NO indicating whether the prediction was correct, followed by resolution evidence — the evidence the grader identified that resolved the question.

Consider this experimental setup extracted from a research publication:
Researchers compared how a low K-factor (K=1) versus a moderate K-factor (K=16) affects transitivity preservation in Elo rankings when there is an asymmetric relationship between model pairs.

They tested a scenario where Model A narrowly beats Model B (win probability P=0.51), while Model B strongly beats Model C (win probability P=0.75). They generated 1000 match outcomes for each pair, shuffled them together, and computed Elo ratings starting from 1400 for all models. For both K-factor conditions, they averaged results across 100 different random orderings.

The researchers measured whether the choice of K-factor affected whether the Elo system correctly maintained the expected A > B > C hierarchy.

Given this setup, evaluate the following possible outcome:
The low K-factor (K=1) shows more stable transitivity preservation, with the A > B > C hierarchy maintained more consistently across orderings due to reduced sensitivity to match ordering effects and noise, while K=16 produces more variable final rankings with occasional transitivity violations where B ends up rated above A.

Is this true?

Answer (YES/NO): NO